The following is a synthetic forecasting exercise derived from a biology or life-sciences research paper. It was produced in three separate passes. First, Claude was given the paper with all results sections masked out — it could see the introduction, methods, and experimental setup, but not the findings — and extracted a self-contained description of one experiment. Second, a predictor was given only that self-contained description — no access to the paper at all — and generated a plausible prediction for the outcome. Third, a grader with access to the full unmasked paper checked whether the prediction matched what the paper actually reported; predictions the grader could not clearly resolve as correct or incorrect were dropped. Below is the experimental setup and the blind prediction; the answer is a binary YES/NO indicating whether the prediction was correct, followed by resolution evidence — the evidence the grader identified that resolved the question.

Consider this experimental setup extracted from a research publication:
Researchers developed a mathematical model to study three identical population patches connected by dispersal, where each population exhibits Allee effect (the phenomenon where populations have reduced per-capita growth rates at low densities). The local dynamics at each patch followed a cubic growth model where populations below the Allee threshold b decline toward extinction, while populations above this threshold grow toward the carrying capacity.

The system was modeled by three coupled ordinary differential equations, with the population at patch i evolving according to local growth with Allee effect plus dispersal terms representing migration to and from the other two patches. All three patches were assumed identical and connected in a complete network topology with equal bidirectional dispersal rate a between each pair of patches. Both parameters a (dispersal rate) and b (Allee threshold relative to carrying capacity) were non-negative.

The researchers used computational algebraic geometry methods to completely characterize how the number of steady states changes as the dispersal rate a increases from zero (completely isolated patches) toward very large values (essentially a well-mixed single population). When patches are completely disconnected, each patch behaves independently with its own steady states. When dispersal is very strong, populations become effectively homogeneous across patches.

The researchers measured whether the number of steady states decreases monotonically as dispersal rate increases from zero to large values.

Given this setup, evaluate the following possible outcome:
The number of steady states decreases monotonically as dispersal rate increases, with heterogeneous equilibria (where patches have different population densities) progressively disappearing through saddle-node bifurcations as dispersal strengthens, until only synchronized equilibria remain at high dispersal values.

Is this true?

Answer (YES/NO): NO